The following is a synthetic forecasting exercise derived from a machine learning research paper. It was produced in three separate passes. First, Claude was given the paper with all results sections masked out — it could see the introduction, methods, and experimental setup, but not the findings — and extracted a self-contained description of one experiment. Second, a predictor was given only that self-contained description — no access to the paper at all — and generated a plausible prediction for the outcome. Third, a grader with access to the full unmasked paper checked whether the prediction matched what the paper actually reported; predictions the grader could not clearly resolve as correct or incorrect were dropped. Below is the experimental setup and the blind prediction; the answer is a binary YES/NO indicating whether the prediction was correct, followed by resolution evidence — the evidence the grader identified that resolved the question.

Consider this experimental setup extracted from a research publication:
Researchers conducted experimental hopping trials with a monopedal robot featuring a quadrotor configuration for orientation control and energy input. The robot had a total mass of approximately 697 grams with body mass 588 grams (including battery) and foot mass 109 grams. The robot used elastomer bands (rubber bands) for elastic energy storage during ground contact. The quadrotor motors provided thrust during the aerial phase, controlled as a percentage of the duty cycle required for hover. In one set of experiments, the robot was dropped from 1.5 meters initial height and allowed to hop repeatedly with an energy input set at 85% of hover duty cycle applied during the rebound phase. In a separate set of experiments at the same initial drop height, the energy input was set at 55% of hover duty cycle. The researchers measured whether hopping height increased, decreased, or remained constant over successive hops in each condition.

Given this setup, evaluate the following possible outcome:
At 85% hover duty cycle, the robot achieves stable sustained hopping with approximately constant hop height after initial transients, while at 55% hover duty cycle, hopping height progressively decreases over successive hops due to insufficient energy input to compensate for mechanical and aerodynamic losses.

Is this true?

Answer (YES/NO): NO